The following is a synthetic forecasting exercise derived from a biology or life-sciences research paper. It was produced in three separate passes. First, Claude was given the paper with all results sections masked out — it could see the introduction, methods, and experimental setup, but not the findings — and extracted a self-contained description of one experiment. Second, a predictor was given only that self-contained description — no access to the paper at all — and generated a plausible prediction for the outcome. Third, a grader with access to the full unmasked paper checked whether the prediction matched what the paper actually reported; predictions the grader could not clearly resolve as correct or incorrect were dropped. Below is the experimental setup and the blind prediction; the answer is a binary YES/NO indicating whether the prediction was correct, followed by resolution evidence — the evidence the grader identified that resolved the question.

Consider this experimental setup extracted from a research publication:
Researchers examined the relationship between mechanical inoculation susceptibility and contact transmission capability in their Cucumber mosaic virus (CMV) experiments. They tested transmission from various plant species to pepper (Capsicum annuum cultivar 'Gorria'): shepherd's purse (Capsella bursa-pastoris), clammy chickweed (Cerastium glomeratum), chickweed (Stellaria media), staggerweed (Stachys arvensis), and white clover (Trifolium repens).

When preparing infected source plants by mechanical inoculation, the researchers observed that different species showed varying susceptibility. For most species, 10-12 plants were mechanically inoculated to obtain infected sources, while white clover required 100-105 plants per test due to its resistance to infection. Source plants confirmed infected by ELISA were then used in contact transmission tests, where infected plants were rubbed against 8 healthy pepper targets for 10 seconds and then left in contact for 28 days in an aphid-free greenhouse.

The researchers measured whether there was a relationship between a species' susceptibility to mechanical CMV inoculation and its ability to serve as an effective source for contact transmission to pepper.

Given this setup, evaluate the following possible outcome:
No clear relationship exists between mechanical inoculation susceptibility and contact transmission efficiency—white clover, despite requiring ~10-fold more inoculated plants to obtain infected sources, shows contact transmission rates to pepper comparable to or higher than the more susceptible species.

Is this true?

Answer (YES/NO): NO